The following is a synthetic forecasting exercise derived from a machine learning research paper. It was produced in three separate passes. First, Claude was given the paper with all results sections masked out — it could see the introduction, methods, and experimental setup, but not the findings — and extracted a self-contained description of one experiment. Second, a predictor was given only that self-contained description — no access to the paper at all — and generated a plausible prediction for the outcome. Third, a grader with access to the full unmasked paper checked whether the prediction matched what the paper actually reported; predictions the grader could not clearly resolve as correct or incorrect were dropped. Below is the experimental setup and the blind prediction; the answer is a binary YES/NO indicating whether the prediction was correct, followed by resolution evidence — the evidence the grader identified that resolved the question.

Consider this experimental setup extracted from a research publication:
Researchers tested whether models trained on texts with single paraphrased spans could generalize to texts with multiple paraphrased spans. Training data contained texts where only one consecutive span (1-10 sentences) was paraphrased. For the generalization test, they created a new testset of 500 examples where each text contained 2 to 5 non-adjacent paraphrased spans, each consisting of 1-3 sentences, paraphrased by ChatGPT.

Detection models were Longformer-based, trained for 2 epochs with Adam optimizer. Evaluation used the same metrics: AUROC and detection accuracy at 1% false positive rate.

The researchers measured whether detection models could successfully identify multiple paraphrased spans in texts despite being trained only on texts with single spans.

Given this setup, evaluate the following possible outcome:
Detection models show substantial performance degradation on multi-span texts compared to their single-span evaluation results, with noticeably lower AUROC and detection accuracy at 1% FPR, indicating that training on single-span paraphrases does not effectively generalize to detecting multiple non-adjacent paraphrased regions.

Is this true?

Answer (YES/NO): NO